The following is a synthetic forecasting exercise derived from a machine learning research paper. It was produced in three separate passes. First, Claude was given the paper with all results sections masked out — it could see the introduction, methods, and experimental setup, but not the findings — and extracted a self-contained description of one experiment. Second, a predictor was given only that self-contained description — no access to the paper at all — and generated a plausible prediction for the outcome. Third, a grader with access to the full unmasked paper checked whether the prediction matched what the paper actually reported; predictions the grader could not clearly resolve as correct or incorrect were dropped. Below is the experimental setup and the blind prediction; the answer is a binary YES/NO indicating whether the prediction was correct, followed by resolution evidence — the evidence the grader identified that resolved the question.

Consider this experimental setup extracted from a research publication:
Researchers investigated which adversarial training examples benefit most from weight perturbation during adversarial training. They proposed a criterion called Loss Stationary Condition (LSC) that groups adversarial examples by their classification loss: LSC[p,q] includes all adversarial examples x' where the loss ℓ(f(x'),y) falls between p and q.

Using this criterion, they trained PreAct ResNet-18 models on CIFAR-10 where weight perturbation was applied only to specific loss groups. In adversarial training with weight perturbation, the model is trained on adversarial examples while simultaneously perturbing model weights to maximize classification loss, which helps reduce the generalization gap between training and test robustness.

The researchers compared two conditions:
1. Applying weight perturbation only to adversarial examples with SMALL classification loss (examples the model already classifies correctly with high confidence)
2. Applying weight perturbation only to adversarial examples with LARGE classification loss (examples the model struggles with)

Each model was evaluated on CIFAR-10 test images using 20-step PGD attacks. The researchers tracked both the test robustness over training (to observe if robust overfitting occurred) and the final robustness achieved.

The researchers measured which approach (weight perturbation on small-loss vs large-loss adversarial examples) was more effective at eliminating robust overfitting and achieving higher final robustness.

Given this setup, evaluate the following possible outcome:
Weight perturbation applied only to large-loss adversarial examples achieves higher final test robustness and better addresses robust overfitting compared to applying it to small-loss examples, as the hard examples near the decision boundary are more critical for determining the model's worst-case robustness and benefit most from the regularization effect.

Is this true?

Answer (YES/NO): NO